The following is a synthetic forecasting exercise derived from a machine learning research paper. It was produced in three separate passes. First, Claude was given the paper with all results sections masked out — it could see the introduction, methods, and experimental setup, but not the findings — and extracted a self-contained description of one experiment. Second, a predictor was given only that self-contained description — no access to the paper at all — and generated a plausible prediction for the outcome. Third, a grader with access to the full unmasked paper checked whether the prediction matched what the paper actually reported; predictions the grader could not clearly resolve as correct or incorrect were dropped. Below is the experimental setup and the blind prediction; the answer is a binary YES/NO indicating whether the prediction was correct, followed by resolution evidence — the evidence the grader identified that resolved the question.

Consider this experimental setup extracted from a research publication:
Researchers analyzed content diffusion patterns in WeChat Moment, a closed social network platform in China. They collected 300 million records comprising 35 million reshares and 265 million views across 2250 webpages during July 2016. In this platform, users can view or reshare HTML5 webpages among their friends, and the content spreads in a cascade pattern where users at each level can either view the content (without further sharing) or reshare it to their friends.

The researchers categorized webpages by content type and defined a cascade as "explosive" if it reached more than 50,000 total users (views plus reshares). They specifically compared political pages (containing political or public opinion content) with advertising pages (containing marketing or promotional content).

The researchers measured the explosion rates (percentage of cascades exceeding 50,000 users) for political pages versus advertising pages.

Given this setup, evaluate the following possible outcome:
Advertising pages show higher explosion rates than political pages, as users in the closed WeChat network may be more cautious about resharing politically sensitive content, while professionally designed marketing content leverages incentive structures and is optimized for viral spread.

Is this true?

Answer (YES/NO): NO